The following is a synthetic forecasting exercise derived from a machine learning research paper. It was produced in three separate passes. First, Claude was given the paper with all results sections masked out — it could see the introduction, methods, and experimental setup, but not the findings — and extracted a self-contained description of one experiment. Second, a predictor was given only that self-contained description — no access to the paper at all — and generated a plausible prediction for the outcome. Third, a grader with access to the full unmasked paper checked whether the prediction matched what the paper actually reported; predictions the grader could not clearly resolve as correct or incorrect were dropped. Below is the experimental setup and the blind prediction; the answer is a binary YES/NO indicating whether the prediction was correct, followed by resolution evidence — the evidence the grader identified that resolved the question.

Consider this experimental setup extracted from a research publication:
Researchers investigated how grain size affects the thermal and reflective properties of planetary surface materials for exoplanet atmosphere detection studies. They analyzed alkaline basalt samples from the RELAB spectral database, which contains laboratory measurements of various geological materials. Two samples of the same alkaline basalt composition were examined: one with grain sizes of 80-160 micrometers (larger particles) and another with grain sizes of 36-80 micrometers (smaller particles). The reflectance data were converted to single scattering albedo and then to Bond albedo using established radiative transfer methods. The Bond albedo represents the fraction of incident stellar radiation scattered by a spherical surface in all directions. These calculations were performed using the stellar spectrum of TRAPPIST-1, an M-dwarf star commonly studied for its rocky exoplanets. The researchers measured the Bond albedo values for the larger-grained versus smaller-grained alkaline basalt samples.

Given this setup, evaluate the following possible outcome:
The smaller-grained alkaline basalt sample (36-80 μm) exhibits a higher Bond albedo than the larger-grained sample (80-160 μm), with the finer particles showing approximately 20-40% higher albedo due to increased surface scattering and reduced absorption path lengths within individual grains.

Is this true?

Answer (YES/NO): NO